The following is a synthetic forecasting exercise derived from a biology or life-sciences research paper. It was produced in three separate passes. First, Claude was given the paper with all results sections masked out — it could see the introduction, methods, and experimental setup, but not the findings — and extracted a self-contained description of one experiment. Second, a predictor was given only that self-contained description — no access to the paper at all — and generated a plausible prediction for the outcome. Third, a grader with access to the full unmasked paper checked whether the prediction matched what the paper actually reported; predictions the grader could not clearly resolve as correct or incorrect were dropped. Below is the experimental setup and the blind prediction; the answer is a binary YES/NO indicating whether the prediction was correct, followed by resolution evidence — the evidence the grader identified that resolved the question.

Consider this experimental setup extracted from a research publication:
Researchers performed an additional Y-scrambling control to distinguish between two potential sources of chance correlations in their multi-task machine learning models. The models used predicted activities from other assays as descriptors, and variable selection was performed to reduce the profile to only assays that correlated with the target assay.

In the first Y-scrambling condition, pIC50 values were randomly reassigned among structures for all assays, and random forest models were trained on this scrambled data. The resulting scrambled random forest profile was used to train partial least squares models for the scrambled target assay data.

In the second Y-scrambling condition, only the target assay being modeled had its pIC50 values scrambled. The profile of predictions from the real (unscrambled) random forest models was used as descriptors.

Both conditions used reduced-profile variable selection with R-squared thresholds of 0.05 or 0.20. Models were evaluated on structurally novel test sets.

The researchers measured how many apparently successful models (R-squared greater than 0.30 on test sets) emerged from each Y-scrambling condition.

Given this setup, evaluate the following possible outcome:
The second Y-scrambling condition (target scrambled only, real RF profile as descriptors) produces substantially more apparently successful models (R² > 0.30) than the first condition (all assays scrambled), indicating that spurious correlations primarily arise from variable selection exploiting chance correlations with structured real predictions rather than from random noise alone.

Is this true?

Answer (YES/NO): NO